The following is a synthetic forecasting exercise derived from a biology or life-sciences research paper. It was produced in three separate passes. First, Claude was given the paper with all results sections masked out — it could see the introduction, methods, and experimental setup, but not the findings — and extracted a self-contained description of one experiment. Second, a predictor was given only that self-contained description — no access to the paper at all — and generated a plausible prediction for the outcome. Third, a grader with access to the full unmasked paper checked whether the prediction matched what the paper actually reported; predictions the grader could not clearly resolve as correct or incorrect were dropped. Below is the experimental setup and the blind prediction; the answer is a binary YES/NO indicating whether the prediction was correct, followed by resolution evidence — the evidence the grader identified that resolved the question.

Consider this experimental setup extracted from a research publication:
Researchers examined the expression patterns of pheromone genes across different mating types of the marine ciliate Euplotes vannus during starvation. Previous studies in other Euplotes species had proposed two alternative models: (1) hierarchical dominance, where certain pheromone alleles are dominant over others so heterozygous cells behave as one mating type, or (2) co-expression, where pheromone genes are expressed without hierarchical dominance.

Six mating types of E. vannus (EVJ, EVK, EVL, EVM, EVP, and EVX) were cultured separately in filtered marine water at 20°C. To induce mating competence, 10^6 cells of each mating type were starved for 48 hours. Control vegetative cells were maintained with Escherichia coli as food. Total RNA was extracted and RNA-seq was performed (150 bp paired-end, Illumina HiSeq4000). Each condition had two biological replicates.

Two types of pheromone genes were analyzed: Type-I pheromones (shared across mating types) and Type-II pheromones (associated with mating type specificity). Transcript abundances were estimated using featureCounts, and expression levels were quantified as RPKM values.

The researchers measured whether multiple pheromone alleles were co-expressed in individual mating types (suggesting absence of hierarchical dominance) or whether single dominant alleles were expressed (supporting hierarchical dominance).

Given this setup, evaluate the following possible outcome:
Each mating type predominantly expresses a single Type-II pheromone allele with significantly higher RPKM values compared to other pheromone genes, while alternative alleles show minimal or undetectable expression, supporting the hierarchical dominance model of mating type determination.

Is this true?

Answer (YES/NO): NO